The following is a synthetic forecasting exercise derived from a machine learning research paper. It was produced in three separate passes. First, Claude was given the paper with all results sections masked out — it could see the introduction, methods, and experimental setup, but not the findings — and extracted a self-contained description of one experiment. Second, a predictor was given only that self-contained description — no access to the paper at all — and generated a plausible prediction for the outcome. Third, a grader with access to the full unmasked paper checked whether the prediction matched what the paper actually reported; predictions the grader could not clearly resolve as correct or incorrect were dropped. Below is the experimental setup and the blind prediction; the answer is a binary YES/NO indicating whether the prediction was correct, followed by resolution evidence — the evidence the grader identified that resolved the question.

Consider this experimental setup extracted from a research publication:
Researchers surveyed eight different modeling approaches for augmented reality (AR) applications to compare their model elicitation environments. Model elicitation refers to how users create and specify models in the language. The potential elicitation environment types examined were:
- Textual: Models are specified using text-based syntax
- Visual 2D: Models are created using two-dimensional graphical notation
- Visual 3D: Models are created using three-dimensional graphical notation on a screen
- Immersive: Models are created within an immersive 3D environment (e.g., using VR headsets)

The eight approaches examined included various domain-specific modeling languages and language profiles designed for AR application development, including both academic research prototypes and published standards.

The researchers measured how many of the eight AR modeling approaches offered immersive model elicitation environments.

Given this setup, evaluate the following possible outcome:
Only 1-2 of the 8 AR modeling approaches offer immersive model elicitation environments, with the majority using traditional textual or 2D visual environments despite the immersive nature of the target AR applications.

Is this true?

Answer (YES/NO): YES